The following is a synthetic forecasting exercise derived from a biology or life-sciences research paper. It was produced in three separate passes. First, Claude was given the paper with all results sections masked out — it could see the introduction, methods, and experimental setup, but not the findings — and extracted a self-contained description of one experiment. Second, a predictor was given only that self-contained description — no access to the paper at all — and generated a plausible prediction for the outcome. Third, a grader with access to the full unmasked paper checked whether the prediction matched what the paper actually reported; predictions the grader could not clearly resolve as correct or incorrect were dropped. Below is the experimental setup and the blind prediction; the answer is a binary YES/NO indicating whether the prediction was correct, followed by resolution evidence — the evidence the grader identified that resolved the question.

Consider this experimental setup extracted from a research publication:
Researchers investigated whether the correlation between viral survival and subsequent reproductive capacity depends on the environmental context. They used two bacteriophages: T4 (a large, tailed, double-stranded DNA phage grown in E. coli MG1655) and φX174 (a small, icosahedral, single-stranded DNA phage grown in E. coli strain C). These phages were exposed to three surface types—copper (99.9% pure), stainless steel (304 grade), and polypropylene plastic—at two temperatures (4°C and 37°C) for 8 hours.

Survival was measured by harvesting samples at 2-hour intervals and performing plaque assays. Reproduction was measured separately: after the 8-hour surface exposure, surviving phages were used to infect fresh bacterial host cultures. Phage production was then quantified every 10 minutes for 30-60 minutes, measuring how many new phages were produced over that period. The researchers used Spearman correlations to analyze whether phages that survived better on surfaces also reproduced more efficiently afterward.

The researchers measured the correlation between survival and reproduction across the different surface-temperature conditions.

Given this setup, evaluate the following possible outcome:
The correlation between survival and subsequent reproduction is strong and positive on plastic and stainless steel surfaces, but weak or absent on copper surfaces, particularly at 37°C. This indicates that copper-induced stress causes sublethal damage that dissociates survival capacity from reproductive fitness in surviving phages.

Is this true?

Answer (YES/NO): NO